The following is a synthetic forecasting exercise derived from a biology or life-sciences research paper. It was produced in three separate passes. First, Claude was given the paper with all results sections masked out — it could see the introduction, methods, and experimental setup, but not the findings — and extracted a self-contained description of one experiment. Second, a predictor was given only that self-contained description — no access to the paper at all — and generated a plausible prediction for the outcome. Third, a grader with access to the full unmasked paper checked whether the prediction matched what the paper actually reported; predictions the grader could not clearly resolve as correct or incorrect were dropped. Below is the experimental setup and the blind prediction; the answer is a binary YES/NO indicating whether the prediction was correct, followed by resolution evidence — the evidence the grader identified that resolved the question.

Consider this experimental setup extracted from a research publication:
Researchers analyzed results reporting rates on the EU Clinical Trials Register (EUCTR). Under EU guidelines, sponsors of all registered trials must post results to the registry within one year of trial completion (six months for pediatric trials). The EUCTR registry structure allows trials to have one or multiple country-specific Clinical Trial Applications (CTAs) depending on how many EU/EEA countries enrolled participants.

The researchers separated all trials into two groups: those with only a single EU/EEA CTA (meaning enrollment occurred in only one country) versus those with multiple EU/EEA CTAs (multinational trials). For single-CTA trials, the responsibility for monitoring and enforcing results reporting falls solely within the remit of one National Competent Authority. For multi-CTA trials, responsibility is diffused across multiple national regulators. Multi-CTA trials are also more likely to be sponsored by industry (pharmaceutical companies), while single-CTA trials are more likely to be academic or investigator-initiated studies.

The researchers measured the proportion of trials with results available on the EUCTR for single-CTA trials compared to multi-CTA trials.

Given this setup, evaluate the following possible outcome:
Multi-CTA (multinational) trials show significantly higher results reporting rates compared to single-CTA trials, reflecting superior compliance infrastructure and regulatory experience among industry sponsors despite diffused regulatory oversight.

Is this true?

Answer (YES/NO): YES